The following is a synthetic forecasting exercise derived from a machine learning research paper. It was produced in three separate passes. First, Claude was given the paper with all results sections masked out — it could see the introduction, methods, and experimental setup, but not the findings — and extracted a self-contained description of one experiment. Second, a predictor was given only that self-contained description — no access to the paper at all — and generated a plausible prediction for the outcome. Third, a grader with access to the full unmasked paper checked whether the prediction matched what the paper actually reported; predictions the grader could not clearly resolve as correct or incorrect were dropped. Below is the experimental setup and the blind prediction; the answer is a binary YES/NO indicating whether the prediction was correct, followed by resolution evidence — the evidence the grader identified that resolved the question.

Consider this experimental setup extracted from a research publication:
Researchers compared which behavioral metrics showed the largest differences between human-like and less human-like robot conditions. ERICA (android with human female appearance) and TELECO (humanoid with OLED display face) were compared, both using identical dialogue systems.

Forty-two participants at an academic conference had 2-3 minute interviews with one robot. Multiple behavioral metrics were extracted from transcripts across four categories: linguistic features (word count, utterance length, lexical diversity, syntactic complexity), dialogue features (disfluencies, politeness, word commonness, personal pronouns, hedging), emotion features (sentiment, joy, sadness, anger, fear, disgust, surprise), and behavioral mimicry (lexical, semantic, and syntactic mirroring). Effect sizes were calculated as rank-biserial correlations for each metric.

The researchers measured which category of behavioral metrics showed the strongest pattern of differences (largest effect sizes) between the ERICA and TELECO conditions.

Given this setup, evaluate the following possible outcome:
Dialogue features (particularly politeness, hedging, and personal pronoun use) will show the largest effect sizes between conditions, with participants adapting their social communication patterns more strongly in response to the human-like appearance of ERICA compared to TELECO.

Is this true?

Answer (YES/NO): NO